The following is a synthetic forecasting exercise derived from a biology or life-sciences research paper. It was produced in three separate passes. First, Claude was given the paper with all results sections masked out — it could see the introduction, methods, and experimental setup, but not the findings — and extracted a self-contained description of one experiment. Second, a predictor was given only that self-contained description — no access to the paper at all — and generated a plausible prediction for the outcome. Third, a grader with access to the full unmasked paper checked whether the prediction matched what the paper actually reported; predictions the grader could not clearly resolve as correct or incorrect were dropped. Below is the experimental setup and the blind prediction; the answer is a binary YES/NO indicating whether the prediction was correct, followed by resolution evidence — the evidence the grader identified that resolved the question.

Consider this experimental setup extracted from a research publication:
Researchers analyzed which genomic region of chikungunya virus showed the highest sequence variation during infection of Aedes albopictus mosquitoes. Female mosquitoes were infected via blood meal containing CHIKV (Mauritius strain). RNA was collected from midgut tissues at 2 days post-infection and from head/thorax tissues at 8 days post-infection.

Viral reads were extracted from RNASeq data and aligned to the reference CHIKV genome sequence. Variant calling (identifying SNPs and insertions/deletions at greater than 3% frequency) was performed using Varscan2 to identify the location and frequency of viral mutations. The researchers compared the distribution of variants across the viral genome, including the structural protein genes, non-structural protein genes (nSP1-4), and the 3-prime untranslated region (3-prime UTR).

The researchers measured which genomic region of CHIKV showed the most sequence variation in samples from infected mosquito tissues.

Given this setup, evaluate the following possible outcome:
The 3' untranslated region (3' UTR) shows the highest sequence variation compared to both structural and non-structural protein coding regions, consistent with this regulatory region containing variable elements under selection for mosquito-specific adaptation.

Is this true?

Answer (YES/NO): NO